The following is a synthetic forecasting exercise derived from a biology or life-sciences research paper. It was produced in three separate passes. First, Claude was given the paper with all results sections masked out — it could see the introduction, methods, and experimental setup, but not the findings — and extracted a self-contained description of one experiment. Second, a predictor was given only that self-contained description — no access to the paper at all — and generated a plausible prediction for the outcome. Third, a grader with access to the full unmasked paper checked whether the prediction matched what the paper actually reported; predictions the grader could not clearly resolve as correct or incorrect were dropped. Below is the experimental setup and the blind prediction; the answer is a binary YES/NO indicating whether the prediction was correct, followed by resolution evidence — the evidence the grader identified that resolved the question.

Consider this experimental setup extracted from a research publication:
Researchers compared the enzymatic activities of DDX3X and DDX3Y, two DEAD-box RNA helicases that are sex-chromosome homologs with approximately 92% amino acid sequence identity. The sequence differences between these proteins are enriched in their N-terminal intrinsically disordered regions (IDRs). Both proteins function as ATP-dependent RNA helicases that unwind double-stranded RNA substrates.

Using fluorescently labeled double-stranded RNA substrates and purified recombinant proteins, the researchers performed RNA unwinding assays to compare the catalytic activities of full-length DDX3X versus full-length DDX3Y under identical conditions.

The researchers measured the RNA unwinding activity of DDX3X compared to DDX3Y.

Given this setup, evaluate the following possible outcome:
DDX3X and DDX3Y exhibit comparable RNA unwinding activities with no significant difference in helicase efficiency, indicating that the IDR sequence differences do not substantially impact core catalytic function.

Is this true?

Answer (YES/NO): NO